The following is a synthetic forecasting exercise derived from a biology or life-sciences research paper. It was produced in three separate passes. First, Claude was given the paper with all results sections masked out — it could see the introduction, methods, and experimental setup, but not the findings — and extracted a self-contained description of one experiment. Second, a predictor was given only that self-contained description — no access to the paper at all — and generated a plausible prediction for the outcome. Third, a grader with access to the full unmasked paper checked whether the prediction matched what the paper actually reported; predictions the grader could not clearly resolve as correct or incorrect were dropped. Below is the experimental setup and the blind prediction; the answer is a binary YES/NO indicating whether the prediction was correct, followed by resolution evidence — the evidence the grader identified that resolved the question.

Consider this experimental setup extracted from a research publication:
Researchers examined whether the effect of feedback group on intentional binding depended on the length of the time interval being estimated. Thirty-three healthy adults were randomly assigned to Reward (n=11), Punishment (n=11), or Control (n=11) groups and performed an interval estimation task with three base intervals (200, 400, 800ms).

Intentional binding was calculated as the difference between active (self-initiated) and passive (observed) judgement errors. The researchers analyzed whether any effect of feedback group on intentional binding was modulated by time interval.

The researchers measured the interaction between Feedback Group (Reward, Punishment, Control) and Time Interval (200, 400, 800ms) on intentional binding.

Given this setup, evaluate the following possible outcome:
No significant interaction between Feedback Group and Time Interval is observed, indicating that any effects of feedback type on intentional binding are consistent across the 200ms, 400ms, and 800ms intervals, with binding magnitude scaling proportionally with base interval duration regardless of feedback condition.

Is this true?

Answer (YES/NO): NO